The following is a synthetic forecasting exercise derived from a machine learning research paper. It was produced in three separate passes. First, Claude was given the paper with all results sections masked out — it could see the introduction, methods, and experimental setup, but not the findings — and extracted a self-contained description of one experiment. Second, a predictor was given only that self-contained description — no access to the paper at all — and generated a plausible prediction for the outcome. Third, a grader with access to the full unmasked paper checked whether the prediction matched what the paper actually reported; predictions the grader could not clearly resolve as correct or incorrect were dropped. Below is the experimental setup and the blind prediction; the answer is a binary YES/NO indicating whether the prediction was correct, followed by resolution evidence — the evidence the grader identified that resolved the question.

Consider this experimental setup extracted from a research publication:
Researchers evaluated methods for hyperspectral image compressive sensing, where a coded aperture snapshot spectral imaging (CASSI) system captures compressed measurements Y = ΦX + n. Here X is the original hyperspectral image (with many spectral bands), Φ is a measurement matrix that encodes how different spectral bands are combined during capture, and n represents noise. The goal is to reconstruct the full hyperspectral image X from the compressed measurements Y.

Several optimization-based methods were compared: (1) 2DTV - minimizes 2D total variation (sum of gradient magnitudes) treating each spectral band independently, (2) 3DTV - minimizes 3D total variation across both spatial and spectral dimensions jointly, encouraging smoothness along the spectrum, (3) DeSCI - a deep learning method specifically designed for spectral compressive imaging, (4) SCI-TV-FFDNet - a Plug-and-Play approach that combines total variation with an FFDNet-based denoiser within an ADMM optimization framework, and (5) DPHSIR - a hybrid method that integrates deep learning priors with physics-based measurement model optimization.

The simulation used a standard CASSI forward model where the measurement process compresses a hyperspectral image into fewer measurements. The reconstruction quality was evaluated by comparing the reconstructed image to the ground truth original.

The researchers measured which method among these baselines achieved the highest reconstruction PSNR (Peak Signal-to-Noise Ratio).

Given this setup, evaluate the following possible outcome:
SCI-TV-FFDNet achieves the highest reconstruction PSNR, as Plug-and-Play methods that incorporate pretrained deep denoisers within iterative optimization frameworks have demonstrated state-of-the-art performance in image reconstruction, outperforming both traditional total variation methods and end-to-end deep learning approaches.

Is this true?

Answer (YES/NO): NO